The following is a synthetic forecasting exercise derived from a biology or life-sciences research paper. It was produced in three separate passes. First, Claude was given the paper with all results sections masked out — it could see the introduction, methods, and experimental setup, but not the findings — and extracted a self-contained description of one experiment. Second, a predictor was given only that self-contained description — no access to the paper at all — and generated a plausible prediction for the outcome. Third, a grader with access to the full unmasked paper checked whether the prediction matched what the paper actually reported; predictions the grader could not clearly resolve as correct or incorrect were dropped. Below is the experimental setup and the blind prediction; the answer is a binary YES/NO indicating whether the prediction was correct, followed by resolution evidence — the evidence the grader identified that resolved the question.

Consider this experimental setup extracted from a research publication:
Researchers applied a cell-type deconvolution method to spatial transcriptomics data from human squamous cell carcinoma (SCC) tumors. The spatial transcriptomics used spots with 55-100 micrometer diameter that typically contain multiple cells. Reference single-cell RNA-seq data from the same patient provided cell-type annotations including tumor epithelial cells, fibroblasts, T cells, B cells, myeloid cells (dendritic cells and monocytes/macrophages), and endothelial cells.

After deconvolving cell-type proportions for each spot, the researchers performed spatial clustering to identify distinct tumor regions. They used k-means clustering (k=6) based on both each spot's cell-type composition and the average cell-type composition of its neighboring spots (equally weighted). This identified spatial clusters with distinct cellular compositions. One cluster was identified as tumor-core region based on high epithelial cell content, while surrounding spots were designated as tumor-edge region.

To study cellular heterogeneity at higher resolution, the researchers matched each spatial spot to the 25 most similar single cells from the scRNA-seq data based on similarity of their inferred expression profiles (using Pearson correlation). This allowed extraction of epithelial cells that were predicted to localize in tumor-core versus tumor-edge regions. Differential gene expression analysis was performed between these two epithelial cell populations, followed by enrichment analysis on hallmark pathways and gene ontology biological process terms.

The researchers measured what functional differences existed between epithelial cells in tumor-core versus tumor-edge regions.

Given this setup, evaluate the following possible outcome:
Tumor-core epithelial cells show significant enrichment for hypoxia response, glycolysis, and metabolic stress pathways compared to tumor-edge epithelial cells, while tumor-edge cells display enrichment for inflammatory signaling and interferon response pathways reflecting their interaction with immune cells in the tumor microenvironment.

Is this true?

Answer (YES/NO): NO